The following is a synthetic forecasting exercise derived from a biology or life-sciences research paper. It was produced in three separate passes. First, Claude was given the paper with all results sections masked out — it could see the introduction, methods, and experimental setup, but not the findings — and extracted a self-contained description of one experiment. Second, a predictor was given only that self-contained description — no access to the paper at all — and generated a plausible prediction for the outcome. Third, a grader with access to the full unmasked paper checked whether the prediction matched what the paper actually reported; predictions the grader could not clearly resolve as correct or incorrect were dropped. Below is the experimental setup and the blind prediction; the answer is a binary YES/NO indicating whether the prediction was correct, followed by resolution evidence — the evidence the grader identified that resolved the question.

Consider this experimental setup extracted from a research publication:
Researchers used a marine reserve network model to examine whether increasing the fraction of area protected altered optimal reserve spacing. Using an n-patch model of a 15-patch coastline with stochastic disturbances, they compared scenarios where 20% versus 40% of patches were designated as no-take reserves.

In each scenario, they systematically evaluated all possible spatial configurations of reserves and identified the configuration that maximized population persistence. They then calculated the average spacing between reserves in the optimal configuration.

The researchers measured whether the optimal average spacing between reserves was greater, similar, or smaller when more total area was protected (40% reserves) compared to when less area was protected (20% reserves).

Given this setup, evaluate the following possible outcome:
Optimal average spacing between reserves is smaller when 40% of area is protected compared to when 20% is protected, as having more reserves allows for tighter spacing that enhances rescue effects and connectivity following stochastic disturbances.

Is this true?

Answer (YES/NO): YES